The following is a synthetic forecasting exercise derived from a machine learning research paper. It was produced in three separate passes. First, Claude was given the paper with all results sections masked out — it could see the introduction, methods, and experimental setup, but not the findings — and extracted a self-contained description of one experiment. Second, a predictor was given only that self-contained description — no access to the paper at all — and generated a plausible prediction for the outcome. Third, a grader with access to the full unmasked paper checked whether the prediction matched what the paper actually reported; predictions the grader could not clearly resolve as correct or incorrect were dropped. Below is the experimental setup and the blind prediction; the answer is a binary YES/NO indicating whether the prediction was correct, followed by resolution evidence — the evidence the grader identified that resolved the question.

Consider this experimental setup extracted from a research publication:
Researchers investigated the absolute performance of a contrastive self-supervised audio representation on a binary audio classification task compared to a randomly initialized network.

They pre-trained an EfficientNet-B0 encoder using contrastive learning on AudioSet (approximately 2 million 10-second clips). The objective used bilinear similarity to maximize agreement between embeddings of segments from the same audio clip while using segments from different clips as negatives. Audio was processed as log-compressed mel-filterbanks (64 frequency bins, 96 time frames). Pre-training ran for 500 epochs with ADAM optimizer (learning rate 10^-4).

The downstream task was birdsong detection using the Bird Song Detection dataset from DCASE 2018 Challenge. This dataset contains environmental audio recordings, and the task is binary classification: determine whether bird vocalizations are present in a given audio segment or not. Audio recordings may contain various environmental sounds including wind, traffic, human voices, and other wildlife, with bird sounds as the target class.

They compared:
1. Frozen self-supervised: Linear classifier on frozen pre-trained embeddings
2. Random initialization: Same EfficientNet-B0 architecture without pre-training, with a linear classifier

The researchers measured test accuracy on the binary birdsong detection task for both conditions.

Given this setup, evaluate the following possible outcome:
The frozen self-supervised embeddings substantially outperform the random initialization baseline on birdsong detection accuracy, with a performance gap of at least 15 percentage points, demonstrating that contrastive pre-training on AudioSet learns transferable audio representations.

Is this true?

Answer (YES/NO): YES